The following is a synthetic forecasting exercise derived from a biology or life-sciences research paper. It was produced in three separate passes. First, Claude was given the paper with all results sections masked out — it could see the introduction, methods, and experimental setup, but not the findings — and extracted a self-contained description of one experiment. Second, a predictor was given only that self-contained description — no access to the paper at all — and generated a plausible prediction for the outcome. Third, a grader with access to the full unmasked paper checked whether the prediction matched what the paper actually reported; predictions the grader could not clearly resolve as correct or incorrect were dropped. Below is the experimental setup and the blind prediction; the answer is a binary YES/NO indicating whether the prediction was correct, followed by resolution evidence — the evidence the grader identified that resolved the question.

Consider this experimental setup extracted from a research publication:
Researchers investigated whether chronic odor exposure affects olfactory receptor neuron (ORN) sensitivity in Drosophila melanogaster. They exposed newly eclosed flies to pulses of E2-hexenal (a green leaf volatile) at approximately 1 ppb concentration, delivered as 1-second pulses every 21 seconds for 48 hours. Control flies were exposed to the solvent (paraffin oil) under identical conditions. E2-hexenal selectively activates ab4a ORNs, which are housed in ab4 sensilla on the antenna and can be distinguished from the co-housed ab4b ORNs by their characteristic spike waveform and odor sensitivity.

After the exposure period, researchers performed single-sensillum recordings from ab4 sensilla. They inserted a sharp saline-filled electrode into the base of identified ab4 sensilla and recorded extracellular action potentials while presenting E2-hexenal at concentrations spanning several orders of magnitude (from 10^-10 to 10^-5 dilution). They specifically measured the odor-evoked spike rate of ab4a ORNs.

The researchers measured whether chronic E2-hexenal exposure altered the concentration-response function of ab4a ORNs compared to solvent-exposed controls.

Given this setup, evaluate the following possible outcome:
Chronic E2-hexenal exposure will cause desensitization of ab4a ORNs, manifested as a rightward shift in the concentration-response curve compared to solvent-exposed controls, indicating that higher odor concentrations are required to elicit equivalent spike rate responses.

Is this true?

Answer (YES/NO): NO